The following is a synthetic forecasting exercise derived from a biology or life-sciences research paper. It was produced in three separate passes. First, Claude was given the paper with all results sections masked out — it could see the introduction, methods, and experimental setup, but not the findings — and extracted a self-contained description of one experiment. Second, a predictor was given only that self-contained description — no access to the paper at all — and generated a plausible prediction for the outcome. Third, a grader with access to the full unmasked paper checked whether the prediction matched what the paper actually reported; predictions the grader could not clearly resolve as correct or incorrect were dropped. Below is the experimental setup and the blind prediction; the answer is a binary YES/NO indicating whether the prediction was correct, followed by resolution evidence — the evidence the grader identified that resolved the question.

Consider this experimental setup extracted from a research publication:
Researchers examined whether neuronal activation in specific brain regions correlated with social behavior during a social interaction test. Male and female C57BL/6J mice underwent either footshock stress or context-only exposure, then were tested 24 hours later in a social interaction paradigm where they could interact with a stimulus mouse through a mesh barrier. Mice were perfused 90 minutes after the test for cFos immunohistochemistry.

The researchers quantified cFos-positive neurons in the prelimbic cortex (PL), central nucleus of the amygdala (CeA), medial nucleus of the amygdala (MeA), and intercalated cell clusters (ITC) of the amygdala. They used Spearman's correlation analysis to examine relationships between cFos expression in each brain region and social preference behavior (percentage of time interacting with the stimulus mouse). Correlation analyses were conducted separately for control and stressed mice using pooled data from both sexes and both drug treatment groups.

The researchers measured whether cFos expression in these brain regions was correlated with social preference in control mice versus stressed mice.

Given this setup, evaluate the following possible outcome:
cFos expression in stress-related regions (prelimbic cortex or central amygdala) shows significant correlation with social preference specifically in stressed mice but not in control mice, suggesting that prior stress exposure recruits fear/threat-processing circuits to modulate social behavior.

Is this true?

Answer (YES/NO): YES